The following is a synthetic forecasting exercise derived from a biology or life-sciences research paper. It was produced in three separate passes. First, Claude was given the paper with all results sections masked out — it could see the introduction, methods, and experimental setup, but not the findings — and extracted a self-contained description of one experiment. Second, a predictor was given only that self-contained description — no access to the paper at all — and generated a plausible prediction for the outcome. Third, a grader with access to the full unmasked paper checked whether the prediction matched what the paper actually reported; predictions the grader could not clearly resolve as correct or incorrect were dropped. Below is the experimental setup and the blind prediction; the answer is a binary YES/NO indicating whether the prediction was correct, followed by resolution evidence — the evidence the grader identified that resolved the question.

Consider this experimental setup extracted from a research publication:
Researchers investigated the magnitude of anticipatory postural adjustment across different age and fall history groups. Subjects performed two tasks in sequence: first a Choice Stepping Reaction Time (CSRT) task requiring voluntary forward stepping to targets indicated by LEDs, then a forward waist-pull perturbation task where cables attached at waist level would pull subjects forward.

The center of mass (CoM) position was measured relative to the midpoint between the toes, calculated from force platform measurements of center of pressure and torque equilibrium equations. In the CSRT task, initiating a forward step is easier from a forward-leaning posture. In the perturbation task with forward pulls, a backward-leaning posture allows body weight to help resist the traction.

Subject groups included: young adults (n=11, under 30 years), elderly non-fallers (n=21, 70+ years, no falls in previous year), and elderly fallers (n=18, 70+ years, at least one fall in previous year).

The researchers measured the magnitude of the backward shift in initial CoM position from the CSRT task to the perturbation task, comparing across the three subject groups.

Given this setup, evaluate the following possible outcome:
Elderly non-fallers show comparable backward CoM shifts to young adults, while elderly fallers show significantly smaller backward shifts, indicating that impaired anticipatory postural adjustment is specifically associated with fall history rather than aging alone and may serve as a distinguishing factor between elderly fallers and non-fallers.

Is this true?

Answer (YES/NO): NO